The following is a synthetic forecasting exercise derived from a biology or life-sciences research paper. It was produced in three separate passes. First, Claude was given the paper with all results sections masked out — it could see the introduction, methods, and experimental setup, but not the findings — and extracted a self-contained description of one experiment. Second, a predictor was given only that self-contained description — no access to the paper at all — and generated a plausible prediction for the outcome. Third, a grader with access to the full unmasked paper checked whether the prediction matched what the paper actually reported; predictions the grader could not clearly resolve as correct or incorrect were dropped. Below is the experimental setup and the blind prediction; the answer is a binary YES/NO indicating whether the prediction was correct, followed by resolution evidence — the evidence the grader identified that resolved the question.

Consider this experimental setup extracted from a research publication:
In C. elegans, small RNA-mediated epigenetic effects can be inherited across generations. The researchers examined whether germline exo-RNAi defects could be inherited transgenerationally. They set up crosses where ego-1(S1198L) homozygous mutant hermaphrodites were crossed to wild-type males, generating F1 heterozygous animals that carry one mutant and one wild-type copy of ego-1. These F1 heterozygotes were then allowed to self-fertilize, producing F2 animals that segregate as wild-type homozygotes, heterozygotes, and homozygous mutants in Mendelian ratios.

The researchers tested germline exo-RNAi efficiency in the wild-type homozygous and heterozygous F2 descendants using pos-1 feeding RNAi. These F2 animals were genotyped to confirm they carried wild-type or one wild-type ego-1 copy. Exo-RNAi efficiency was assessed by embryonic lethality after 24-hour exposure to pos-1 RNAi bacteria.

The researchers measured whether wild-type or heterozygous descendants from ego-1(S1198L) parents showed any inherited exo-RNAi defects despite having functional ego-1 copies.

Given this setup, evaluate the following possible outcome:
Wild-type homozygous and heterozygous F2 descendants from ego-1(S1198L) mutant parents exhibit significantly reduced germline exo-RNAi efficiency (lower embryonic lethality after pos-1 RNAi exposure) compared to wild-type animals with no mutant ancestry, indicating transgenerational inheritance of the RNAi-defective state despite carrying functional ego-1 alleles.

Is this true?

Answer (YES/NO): YES